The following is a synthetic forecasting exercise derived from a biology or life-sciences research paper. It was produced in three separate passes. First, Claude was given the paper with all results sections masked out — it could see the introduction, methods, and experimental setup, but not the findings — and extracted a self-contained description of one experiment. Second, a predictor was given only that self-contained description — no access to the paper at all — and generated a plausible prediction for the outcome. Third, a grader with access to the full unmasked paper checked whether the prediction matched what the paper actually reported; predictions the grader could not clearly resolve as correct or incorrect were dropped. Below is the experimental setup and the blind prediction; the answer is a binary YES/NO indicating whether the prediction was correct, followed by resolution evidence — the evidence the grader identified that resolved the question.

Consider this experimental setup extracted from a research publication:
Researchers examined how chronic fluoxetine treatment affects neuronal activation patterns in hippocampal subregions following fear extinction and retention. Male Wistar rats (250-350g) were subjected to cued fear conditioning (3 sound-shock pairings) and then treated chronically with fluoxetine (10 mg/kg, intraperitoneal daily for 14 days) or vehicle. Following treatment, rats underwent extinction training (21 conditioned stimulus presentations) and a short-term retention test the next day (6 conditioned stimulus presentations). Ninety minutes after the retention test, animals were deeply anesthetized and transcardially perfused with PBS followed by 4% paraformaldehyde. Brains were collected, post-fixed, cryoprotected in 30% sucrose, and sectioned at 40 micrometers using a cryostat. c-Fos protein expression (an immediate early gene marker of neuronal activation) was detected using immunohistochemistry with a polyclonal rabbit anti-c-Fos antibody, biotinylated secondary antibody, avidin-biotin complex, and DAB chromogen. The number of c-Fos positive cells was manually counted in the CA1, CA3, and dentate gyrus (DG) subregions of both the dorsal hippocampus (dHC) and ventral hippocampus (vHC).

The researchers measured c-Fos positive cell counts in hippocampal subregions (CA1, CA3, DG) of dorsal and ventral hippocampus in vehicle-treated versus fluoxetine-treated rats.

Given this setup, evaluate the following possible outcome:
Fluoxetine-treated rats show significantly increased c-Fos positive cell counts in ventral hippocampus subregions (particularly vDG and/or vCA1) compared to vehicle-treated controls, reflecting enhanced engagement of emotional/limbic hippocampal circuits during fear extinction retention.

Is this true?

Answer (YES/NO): YES